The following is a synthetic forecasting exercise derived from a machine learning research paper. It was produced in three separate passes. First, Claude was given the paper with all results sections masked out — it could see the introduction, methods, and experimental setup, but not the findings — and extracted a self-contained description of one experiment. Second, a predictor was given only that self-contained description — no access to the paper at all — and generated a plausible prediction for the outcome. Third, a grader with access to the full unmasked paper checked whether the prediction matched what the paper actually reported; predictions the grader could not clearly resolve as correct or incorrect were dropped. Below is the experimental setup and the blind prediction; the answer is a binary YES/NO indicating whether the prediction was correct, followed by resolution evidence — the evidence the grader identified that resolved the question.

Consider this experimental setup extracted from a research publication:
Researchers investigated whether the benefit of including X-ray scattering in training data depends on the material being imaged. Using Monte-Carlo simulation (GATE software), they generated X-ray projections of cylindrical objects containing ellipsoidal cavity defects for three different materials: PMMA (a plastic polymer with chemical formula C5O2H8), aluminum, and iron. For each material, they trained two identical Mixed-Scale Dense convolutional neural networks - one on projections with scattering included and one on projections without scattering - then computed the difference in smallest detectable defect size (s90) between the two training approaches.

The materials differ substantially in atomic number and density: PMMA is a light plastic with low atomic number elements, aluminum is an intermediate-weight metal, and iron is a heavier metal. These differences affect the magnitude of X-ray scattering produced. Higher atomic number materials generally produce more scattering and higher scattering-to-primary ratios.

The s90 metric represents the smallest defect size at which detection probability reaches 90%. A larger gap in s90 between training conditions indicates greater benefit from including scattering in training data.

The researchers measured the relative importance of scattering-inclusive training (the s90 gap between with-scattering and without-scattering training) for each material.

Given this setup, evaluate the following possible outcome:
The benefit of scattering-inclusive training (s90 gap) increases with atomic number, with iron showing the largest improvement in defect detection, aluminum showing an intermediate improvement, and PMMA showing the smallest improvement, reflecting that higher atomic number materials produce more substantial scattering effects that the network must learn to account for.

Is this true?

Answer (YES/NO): YES